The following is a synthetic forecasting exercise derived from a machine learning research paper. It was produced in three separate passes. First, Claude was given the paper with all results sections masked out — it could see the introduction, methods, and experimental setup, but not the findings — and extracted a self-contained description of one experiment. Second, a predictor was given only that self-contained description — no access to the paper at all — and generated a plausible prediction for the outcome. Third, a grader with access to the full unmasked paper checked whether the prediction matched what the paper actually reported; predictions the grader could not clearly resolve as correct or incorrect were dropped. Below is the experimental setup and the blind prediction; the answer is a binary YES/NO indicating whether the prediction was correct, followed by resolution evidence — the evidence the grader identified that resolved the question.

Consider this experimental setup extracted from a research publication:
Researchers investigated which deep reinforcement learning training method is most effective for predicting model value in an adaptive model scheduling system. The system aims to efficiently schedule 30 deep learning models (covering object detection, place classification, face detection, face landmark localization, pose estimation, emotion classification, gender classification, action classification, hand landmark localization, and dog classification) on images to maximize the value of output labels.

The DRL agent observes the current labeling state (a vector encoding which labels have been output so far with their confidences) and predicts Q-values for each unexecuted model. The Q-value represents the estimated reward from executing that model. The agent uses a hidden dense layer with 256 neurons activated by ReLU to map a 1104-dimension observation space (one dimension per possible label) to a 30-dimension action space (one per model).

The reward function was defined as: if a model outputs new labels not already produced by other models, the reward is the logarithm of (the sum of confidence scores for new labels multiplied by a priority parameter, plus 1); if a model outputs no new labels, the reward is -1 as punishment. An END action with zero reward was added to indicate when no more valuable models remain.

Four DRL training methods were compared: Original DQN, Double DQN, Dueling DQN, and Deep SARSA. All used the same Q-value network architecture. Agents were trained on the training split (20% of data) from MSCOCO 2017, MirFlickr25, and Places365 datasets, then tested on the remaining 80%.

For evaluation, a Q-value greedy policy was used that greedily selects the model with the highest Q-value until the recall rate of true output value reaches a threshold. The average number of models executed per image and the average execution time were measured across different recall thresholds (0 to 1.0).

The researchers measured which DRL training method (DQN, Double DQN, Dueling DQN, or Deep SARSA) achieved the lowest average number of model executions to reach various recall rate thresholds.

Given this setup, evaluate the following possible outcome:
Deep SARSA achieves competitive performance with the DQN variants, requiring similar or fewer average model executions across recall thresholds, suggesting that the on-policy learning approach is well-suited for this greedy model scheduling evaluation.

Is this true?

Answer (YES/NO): NO